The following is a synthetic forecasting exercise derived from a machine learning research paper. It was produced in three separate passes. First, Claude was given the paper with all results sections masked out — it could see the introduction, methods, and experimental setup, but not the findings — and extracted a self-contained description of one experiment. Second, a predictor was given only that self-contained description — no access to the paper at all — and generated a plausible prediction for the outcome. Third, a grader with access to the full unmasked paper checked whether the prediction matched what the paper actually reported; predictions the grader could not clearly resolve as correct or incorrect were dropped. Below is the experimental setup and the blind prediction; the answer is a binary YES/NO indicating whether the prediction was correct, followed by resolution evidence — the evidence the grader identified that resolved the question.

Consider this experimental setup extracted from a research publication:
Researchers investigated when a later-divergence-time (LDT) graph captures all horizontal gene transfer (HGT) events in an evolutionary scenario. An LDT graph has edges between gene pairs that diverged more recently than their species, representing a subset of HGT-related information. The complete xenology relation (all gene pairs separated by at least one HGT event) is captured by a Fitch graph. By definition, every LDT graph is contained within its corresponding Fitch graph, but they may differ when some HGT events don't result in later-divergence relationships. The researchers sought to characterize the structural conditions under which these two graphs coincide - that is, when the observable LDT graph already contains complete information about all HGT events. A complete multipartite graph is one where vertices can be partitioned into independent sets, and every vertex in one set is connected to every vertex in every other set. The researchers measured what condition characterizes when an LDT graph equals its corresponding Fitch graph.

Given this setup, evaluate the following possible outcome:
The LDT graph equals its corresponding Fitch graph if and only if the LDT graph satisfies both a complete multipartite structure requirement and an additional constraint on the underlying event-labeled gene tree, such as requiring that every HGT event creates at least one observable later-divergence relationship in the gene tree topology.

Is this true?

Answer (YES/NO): NO